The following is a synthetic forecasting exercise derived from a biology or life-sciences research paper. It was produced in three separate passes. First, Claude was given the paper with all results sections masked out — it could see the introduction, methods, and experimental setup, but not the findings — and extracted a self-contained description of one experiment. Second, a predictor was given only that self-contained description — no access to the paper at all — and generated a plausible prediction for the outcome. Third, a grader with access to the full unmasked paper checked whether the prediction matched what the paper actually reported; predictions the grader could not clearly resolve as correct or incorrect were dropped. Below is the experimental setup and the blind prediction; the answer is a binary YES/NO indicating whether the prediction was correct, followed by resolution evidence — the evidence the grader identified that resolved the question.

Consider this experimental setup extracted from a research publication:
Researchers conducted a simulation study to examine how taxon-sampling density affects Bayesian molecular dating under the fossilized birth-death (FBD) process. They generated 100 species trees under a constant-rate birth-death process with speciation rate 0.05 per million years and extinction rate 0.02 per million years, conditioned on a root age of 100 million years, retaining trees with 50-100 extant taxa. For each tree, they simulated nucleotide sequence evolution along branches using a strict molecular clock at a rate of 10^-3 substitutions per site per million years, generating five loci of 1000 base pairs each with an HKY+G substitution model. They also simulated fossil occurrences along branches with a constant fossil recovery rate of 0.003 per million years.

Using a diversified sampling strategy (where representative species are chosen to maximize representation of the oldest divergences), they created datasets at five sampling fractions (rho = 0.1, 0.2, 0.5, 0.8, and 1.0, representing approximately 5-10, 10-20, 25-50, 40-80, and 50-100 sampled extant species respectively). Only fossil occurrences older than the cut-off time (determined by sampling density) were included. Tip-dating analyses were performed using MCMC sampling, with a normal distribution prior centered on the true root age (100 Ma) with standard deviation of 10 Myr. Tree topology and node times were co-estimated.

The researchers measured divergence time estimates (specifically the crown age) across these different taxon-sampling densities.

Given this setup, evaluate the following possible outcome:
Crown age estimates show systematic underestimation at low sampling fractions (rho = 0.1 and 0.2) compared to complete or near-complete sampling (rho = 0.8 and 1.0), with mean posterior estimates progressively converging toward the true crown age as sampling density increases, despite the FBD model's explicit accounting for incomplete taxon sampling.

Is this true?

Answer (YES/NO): NO